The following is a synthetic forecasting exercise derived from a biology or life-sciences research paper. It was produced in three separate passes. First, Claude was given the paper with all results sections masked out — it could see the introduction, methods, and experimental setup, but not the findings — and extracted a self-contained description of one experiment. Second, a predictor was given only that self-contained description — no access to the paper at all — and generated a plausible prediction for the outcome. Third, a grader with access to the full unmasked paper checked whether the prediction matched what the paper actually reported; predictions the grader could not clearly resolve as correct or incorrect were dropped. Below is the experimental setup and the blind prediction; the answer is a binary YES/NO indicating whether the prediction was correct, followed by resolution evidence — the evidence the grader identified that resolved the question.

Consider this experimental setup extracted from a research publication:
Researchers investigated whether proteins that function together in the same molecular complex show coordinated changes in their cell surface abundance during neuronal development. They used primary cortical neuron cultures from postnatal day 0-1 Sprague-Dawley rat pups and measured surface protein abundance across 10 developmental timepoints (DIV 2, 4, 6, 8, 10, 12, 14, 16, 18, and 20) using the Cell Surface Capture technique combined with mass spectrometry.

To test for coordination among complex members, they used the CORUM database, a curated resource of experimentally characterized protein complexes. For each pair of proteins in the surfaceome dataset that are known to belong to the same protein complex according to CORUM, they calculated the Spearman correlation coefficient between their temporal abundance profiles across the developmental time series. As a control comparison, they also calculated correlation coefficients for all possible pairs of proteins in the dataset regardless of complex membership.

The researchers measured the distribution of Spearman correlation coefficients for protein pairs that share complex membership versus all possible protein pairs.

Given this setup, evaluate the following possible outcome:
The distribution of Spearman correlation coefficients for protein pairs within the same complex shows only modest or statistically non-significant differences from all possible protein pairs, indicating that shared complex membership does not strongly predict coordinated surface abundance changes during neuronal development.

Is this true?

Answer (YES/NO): NO